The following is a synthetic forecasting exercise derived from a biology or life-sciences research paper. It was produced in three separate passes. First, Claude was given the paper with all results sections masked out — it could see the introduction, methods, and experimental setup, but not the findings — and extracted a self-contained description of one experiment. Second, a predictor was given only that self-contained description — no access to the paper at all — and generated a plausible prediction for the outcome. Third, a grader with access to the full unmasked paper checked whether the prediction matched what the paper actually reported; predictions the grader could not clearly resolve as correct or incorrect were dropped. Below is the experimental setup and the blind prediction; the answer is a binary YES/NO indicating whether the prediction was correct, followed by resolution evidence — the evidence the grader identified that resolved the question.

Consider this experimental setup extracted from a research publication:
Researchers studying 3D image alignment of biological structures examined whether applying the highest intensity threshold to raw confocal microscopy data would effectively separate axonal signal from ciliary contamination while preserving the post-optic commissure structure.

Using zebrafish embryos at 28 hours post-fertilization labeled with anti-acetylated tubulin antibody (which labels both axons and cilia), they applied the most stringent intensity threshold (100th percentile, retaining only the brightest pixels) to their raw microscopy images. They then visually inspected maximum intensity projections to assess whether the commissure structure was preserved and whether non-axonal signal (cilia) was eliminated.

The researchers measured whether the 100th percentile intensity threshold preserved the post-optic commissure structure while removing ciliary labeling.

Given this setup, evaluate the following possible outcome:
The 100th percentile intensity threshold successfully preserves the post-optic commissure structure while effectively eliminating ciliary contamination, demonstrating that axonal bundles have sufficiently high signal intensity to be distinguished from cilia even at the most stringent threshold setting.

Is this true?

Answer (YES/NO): NO